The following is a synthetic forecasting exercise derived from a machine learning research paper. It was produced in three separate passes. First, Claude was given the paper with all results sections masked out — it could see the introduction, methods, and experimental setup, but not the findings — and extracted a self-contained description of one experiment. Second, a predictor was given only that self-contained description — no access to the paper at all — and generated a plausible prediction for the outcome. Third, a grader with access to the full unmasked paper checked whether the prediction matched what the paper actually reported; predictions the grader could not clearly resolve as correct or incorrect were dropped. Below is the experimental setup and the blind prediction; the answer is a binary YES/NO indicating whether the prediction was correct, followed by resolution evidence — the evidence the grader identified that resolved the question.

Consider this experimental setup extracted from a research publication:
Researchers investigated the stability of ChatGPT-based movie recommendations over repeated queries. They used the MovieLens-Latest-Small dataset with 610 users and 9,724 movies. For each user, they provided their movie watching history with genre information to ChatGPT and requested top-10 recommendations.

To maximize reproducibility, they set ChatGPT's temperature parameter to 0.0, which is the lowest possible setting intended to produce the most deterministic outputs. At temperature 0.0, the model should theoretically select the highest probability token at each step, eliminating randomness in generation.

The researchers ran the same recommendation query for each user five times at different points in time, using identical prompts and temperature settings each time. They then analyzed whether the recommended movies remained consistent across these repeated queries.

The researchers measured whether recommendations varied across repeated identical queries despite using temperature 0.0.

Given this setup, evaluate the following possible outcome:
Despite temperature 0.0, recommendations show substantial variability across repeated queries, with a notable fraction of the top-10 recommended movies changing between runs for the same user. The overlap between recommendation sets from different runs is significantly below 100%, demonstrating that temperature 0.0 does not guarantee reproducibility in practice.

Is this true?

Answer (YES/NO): NO